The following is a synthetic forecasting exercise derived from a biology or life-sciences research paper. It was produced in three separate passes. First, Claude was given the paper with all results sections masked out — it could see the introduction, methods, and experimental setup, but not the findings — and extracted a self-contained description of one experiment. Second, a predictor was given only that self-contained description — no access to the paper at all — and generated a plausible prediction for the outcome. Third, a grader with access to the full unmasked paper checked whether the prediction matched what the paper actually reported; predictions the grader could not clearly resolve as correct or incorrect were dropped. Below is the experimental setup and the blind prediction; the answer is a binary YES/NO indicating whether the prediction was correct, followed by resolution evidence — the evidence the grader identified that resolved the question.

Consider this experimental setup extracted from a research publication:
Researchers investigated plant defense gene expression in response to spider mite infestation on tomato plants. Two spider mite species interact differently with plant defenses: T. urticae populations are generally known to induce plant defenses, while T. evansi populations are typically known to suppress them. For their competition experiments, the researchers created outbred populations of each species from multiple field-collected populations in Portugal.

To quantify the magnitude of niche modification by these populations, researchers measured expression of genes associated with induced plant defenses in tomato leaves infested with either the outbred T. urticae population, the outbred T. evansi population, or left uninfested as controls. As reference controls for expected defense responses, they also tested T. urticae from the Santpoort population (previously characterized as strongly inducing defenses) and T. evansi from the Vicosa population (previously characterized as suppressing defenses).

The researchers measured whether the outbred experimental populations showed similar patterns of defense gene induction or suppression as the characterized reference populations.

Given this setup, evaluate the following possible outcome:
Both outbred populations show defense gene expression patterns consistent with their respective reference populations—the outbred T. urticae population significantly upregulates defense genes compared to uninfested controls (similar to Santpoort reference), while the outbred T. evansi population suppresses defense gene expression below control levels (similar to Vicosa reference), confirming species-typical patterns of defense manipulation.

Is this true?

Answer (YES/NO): NO